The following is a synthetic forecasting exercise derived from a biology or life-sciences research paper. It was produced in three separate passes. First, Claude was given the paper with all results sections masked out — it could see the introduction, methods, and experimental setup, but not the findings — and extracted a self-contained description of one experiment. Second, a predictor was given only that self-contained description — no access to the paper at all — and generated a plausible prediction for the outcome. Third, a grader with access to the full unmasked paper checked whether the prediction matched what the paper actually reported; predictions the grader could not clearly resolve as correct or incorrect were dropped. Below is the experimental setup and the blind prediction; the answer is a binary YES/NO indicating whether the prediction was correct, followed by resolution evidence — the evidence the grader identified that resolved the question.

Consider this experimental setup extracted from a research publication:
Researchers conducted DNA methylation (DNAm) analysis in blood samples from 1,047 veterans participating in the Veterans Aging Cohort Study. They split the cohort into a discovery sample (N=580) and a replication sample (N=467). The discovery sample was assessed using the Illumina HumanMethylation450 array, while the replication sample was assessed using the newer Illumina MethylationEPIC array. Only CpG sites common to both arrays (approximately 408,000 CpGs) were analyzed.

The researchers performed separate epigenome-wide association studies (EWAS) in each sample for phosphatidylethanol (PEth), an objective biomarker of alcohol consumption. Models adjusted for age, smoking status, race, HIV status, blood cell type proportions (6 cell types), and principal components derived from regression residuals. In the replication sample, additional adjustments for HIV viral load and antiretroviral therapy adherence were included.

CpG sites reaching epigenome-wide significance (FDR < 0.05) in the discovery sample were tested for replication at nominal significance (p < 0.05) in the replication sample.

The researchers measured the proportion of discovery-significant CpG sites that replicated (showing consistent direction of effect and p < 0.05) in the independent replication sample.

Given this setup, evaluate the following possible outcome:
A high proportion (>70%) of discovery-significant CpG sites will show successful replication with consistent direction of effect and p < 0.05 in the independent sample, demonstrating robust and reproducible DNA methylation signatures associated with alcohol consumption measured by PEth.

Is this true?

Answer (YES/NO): NO